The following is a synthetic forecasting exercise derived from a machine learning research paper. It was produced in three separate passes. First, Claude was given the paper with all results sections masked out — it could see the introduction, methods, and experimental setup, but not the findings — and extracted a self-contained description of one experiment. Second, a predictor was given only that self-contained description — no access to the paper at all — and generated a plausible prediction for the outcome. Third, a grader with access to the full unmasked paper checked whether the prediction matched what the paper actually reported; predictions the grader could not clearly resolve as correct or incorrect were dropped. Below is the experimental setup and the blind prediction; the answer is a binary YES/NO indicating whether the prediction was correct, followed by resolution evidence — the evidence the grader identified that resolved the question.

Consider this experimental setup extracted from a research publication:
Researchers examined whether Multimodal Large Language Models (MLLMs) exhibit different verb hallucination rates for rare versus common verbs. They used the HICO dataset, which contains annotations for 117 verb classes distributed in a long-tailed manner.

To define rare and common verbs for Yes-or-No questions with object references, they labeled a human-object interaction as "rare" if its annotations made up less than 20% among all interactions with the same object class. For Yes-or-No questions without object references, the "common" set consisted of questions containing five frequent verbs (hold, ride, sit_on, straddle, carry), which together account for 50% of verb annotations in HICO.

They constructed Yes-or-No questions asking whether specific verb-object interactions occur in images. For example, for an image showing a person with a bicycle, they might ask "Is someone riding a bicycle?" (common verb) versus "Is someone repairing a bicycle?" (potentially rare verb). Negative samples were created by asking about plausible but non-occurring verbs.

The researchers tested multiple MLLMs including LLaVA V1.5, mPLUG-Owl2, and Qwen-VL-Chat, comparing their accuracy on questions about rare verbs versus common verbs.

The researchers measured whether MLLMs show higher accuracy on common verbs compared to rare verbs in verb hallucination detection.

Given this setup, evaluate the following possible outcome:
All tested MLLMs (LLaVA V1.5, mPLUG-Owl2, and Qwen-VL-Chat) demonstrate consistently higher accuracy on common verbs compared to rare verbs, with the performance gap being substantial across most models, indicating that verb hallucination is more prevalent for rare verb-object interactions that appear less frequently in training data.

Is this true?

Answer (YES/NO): NO